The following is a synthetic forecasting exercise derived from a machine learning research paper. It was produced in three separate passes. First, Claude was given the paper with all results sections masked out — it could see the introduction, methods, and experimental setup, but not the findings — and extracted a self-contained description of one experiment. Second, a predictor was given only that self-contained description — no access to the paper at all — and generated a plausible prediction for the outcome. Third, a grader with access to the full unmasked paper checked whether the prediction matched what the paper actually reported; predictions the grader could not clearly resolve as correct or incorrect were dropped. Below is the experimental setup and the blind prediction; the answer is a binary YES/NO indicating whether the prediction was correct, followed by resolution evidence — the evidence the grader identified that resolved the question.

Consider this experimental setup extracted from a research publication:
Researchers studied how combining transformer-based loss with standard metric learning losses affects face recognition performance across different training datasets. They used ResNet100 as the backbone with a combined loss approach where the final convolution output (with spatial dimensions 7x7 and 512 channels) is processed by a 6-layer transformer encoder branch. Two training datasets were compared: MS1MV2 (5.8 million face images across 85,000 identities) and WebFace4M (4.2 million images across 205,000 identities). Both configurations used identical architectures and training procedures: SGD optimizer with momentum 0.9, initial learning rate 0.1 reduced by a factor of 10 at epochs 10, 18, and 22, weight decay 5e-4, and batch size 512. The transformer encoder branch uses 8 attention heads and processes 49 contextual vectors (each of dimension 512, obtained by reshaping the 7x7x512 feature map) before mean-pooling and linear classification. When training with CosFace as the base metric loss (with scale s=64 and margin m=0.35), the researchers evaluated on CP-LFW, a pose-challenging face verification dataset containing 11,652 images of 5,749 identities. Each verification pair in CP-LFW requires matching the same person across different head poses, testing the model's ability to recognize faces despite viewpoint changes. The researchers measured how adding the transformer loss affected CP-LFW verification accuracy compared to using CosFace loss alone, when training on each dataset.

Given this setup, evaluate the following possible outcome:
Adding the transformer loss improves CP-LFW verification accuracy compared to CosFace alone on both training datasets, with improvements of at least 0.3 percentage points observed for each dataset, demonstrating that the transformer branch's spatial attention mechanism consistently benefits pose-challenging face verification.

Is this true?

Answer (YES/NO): NO